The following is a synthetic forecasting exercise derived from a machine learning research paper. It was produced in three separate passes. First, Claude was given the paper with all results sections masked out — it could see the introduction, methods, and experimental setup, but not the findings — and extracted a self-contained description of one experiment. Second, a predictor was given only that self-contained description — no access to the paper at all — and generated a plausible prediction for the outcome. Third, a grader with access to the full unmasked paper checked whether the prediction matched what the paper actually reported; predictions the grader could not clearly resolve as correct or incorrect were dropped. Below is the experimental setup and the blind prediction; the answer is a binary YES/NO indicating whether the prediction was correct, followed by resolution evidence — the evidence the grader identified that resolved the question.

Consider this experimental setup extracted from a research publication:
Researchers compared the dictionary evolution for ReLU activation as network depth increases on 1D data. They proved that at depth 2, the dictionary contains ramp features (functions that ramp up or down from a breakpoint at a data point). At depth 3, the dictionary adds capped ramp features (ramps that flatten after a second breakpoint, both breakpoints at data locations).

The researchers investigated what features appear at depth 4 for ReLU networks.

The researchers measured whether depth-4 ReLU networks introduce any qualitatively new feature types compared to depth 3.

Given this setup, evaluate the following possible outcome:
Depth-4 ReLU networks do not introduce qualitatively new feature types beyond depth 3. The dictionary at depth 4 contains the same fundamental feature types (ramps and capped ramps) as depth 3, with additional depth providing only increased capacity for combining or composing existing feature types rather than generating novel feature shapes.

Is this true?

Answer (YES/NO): NO